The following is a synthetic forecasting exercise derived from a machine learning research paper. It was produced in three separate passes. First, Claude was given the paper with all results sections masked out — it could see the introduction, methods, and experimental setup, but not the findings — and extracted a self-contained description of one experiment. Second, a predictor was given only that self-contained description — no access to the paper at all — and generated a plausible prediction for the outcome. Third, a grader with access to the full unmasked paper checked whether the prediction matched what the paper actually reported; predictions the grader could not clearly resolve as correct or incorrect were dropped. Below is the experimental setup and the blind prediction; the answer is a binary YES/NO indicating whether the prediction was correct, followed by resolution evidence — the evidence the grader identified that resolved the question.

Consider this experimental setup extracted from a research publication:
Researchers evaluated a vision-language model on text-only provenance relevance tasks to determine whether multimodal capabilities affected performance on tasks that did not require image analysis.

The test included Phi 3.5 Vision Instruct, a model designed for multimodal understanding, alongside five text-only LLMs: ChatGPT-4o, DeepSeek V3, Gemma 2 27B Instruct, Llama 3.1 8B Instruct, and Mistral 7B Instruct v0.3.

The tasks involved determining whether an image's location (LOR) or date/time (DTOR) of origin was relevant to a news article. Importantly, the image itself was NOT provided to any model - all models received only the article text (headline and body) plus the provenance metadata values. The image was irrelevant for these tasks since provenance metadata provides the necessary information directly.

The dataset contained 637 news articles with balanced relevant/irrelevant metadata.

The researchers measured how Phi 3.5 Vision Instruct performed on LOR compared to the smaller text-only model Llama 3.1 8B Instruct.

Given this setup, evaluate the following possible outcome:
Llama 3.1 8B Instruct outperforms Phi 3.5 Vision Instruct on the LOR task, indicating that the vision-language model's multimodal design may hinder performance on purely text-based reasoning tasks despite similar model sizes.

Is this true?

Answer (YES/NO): NO